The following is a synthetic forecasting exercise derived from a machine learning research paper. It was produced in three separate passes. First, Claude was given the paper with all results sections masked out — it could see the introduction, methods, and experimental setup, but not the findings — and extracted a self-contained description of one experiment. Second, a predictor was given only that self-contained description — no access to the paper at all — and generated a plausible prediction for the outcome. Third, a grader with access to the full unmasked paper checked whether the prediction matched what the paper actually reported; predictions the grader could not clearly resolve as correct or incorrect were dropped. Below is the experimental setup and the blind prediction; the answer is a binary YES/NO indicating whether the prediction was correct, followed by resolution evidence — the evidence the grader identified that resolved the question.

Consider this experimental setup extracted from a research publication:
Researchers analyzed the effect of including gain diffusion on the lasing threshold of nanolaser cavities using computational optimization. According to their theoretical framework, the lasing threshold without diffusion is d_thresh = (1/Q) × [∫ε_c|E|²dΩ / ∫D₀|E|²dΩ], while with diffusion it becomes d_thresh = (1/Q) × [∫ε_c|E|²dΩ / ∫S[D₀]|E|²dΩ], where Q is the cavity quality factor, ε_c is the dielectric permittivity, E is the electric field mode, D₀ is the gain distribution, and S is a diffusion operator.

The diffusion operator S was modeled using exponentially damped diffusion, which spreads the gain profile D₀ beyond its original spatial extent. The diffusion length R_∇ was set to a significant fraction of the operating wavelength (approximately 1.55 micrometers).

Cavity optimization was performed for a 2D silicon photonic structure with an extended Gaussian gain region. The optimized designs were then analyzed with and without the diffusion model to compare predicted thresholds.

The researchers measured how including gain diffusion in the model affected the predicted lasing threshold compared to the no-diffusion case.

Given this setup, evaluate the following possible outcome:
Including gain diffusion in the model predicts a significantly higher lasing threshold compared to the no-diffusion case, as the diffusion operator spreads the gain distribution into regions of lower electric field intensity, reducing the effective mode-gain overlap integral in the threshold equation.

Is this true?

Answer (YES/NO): YES